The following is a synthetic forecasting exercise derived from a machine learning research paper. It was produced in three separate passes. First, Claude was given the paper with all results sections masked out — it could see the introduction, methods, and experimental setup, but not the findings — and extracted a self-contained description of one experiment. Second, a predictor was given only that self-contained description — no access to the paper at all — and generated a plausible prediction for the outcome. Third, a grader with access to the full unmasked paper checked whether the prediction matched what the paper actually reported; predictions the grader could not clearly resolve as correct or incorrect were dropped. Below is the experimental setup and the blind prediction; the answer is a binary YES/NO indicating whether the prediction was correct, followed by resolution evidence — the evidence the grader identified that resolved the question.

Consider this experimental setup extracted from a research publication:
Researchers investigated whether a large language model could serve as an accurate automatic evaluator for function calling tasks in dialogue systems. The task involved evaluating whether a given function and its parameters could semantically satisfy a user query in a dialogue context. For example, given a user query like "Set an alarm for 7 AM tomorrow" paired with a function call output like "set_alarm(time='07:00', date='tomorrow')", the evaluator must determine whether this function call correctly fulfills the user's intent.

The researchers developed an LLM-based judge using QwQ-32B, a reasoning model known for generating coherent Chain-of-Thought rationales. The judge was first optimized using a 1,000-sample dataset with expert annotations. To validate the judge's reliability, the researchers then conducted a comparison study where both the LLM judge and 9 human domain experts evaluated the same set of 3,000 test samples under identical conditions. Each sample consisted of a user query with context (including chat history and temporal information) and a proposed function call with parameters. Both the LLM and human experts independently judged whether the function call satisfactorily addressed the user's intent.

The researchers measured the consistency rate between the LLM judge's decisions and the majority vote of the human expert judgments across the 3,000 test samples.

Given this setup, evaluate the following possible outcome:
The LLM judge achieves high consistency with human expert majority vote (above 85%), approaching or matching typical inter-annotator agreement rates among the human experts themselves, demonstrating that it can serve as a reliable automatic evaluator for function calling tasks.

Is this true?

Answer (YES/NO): YES